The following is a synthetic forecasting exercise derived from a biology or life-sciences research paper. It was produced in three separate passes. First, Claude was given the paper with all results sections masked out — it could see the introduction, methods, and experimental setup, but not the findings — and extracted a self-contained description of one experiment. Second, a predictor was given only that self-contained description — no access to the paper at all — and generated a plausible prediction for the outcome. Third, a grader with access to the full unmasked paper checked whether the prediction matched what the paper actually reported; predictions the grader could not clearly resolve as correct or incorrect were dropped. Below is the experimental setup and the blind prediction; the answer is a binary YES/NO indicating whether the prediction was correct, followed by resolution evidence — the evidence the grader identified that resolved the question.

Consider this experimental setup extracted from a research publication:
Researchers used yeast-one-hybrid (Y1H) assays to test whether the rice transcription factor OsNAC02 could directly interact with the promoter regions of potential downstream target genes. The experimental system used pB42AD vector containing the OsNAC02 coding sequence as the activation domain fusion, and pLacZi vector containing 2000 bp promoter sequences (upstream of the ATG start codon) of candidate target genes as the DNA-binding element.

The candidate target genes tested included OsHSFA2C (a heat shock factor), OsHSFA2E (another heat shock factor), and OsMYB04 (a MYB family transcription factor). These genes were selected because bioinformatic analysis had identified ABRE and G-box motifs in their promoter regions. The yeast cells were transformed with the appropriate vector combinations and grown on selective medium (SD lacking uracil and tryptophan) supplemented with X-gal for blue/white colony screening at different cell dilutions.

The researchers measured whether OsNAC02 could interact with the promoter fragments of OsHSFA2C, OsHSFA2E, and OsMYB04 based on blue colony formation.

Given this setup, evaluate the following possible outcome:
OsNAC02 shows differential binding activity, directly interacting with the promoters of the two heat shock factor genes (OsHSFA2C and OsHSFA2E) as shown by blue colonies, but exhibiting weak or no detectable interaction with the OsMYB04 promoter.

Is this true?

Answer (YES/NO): NO